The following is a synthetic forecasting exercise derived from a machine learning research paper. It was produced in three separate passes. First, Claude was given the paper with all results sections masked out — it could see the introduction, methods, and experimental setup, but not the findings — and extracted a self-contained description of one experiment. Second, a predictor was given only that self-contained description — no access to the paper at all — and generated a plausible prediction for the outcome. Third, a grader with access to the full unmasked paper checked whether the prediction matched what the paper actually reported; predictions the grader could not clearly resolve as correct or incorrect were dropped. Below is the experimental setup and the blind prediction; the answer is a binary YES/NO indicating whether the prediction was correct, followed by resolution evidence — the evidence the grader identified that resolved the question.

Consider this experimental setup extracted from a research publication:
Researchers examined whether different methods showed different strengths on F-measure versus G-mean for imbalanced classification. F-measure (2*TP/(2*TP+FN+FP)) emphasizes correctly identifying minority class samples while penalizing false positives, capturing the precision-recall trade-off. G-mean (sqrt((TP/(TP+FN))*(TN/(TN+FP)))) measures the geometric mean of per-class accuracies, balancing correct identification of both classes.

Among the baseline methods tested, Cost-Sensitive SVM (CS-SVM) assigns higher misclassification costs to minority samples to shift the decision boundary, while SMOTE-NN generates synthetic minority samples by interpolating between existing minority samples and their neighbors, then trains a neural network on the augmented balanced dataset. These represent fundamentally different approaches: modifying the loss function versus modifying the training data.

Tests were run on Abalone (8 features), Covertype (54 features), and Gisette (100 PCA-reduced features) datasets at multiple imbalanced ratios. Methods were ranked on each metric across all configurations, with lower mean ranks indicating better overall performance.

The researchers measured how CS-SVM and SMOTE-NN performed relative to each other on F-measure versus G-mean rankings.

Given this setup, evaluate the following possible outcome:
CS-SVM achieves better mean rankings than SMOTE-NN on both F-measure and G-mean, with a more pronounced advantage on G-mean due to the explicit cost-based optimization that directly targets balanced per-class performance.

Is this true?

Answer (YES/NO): NO